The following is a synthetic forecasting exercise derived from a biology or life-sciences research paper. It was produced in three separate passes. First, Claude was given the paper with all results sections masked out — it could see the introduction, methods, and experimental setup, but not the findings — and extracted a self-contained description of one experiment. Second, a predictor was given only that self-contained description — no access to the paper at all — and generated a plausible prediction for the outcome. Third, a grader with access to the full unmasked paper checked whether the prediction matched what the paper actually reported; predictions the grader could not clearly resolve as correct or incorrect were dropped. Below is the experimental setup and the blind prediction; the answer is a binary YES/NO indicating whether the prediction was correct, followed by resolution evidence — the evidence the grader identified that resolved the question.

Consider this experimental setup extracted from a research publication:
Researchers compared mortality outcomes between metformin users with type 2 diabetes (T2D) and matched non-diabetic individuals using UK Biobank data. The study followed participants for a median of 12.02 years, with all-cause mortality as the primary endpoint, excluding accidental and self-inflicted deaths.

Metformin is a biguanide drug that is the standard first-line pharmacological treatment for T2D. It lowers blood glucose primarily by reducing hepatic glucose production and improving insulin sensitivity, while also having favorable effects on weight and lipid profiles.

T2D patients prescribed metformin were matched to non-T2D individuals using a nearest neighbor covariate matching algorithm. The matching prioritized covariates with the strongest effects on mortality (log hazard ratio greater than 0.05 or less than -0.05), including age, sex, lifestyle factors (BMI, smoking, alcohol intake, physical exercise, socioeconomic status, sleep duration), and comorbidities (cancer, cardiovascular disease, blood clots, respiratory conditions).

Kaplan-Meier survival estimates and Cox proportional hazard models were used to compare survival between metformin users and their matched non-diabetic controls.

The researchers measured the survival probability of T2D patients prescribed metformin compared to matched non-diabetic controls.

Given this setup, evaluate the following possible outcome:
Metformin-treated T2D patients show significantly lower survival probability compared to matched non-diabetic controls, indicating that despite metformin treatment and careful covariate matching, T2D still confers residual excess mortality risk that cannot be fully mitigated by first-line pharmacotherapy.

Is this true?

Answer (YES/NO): NO